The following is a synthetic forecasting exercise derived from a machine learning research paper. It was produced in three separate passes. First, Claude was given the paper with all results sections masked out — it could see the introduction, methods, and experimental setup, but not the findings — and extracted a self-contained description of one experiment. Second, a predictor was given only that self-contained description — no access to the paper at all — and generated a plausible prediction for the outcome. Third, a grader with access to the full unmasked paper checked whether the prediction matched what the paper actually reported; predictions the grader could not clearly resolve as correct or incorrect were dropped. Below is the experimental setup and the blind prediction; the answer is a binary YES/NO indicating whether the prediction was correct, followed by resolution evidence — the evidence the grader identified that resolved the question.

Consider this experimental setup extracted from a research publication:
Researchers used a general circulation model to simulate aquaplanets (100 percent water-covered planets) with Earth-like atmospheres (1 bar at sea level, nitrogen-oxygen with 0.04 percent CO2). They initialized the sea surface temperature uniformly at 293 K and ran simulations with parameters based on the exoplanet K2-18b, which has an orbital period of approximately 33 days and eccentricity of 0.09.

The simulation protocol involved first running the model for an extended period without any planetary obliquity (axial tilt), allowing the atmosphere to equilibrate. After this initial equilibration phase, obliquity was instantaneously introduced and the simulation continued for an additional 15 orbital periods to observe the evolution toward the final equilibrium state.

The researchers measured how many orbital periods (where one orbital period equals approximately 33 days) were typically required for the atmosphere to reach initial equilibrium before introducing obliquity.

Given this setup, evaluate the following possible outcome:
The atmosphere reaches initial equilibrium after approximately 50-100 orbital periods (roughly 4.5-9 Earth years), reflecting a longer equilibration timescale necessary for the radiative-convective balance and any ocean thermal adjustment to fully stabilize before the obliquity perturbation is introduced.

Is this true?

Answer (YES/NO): NO